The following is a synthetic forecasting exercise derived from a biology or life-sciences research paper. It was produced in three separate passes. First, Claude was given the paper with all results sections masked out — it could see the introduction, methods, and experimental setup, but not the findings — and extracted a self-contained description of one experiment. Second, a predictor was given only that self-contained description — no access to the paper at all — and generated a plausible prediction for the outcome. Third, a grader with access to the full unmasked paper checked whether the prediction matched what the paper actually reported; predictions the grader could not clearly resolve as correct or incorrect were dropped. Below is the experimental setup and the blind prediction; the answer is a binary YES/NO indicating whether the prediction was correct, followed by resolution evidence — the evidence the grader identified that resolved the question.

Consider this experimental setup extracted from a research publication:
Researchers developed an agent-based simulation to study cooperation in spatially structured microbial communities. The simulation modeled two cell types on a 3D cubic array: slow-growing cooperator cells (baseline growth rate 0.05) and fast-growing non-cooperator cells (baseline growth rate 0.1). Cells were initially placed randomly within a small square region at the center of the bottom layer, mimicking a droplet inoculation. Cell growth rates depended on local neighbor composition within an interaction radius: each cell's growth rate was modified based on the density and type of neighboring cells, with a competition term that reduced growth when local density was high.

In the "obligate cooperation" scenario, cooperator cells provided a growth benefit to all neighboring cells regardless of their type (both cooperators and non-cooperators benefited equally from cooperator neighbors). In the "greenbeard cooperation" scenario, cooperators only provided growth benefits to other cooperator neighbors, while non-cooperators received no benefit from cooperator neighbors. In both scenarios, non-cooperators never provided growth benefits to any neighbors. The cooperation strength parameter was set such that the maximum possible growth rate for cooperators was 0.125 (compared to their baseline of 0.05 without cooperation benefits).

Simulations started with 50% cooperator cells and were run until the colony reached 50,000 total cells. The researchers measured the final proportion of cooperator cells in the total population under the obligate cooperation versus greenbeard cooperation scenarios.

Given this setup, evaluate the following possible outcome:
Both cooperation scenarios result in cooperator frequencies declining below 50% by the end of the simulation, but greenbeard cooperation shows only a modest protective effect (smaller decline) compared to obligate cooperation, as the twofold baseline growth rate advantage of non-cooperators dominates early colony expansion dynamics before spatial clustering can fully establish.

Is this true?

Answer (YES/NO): NO